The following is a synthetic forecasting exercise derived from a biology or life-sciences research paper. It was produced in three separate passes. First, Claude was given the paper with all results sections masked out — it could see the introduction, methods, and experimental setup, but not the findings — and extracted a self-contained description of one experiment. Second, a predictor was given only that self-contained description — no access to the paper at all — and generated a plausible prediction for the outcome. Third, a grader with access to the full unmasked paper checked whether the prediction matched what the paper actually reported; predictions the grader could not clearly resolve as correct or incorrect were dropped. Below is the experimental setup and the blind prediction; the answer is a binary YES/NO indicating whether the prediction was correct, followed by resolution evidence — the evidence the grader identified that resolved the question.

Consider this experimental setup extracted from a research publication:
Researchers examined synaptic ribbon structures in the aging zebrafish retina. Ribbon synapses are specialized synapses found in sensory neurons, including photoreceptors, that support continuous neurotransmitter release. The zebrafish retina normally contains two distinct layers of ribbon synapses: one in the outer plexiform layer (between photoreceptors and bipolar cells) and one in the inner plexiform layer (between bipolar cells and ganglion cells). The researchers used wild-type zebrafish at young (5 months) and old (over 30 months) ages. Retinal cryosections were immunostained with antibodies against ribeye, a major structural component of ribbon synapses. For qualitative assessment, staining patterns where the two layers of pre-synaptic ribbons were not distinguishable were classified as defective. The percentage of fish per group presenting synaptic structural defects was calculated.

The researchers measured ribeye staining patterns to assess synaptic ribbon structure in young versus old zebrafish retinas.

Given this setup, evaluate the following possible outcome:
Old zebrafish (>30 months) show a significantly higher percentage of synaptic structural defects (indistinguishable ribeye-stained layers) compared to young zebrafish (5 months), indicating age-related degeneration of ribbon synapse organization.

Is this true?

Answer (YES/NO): YES